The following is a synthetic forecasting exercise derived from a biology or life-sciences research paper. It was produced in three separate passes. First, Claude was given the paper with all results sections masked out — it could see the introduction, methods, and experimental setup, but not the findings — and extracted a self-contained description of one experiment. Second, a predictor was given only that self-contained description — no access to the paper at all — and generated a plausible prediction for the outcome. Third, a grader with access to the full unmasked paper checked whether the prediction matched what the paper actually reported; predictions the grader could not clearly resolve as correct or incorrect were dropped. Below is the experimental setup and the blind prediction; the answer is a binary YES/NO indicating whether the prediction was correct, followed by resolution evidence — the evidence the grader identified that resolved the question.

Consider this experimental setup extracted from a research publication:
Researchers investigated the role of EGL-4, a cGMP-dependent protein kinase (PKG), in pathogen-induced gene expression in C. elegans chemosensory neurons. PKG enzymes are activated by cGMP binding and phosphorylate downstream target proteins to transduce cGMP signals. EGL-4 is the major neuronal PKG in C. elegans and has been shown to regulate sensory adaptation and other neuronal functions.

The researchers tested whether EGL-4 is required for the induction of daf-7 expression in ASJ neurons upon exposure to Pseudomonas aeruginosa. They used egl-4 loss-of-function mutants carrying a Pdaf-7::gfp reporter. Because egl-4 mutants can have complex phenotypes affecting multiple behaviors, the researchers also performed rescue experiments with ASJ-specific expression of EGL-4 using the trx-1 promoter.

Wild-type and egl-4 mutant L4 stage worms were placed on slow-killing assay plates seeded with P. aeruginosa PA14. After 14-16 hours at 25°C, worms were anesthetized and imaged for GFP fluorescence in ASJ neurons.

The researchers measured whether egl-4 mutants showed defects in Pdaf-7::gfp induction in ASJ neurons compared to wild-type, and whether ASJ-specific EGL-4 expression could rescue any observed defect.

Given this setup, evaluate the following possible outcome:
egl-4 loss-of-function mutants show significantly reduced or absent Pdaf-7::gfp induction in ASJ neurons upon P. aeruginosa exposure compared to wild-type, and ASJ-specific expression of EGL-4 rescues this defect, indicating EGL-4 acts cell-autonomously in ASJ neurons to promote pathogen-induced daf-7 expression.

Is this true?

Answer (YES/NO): YES